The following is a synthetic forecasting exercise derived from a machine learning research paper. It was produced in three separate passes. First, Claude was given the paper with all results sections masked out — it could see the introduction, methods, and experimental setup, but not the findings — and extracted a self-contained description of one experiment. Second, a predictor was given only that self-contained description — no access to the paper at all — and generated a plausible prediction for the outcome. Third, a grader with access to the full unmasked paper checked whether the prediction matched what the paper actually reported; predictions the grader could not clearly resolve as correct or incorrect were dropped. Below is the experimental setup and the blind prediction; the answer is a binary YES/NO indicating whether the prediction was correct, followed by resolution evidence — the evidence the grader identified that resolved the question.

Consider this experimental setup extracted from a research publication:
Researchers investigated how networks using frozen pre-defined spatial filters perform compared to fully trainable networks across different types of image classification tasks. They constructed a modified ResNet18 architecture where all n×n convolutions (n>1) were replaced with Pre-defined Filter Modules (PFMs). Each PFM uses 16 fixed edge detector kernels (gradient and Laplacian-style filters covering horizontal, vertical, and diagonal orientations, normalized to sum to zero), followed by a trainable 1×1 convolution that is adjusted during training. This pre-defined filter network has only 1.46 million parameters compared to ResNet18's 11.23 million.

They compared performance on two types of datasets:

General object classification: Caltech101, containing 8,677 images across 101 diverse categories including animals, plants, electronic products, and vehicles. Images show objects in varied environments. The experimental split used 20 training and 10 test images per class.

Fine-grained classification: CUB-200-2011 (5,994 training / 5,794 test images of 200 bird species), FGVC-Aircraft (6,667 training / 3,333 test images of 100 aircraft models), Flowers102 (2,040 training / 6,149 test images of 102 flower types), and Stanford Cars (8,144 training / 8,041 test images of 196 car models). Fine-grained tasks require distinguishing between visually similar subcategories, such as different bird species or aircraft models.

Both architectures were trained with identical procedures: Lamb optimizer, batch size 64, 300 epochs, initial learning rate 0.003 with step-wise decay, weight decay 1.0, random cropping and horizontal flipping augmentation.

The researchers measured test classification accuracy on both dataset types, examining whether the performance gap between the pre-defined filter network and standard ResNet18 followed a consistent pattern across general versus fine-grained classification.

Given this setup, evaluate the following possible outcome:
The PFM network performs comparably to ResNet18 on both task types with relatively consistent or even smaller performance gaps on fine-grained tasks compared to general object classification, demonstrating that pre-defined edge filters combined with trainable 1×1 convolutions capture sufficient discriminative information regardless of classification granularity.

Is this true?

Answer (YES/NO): NO